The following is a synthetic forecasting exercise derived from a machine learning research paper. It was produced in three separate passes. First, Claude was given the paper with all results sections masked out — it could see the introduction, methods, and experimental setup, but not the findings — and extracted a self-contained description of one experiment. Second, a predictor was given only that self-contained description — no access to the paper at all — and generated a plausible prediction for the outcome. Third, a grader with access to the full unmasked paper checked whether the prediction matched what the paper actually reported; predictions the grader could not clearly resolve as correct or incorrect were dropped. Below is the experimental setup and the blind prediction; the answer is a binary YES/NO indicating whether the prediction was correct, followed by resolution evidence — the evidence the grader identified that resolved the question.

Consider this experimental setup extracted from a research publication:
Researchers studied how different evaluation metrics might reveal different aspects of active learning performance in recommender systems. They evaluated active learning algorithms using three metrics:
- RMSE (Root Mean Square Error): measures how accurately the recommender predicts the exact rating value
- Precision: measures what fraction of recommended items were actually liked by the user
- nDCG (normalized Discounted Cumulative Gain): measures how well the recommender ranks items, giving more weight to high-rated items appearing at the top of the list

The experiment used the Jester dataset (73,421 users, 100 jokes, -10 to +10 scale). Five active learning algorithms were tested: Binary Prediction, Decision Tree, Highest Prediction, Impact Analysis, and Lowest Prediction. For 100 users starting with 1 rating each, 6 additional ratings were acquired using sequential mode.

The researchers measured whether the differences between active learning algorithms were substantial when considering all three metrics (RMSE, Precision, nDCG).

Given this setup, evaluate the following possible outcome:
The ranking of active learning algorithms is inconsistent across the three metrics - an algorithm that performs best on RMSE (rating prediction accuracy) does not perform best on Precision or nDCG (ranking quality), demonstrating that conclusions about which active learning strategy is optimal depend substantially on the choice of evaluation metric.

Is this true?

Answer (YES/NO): NO